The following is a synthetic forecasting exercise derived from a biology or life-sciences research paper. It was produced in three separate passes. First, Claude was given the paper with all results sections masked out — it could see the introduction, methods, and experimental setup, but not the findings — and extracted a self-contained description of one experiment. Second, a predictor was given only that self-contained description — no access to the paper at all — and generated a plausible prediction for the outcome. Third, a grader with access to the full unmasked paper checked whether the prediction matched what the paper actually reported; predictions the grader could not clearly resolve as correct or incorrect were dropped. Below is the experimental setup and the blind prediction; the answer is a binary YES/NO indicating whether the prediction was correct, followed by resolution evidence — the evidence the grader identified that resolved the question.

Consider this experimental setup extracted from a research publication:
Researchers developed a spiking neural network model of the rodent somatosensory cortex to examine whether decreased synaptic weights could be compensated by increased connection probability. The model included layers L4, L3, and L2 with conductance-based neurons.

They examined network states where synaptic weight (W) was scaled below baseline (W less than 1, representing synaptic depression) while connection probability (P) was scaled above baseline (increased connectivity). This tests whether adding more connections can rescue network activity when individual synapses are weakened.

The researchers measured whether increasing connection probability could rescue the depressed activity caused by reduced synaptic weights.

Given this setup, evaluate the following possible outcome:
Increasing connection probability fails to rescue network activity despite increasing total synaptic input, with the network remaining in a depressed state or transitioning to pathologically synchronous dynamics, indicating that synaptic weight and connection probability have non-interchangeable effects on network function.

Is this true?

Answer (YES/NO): YES